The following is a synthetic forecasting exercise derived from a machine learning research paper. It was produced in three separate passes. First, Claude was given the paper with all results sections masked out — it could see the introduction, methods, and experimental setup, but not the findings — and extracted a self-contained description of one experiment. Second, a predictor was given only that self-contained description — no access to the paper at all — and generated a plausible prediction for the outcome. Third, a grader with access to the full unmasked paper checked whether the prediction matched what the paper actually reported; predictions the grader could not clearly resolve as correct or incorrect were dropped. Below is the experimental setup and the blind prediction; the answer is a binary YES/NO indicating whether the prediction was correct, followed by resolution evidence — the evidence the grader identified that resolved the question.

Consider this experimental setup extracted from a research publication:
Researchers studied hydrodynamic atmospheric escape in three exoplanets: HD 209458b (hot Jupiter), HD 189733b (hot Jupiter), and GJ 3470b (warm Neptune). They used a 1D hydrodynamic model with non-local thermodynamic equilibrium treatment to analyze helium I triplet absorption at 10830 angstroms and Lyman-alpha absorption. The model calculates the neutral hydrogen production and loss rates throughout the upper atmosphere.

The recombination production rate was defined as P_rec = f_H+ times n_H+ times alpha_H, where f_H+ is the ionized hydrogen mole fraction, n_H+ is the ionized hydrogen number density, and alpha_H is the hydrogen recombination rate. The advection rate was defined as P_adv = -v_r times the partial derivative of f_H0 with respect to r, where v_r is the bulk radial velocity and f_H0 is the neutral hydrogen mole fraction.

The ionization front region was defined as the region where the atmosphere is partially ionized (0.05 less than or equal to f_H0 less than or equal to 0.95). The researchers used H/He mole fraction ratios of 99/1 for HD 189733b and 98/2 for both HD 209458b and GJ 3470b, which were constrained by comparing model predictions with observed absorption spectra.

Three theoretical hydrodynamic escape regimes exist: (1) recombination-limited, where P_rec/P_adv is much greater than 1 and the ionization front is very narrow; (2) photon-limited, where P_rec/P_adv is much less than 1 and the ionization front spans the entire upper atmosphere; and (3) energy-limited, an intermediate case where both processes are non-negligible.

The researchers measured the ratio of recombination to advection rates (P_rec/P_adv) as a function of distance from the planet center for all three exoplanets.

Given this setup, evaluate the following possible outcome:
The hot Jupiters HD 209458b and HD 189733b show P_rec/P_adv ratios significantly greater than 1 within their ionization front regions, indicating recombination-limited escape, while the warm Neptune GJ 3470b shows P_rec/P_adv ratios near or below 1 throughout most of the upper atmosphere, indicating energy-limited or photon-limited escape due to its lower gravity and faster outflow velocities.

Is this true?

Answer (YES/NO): NO